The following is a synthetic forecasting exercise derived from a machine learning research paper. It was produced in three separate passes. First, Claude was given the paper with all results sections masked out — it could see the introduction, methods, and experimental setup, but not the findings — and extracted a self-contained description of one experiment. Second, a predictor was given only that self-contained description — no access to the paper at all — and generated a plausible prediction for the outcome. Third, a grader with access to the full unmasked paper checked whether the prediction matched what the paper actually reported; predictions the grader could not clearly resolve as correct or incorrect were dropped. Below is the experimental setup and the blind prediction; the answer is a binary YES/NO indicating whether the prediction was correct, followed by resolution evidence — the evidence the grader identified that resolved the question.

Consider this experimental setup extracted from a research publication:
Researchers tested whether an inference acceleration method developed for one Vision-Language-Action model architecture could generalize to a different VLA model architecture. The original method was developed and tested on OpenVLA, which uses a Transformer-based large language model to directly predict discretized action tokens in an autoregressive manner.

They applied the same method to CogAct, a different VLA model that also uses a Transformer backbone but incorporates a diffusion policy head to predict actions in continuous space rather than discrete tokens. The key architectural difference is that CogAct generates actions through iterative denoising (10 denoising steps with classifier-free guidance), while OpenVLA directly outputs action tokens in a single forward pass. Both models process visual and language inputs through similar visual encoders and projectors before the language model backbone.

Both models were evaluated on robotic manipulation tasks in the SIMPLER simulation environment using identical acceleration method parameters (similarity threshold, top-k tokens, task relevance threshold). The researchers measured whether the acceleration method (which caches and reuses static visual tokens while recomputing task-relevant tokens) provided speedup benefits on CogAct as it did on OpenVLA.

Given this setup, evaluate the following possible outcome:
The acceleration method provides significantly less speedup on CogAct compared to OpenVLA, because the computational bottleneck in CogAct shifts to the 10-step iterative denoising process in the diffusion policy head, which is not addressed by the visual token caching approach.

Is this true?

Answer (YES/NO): NO